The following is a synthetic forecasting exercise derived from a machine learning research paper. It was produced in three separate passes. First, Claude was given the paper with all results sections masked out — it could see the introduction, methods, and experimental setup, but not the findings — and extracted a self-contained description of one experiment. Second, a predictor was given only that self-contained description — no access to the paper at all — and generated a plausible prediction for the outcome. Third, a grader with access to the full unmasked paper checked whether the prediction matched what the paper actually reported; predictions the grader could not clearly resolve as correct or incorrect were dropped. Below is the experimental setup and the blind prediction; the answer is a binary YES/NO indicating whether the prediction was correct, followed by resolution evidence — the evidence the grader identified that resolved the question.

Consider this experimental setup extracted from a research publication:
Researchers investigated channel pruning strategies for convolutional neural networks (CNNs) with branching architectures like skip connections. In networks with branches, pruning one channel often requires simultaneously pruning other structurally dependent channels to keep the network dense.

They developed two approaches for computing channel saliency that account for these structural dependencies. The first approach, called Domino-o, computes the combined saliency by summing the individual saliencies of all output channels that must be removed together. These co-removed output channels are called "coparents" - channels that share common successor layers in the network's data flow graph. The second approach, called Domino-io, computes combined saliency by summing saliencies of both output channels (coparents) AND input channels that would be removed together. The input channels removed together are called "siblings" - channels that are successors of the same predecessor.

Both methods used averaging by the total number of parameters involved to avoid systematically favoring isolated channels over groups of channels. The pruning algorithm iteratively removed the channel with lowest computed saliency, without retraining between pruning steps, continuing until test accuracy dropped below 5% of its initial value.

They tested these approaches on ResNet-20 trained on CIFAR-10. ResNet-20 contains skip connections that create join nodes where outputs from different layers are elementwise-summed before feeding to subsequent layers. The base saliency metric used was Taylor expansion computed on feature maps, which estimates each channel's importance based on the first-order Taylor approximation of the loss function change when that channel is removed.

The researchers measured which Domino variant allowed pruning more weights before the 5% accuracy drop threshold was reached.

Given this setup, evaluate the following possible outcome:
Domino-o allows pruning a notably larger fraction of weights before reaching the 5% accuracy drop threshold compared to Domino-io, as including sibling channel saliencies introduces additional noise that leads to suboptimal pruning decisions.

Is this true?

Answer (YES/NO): NO